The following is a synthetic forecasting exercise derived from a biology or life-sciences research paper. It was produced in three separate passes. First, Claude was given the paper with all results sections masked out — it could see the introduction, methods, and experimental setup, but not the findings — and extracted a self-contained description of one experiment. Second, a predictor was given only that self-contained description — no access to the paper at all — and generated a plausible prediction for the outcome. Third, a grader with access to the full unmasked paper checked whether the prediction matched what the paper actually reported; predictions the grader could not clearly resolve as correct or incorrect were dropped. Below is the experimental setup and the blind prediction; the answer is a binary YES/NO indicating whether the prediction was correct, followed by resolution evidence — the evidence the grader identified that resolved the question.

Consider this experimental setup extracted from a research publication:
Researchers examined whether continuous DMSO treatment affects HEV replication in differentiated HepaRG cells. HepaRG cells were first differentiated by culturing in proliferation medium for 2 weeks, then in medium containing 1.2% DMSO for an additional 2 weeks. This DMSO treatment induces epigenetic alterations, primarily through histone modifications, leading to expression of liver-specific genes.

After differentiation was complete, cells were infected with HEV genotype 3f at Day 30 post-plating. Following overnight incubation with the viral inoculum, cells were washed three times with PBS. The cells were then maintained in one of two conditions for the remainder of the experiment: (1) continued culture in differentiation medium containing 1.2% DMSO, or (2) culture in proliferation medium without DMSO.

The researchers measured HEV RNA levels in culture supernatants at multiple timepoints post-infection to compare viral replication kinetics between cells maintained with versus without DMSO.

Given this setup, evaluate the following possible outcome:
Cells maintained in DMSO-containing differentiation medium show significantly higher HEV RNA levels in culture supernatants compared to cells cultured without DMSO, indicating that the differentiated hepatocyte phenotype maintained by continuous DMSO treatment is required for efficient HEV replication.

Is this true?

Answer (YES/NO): NO